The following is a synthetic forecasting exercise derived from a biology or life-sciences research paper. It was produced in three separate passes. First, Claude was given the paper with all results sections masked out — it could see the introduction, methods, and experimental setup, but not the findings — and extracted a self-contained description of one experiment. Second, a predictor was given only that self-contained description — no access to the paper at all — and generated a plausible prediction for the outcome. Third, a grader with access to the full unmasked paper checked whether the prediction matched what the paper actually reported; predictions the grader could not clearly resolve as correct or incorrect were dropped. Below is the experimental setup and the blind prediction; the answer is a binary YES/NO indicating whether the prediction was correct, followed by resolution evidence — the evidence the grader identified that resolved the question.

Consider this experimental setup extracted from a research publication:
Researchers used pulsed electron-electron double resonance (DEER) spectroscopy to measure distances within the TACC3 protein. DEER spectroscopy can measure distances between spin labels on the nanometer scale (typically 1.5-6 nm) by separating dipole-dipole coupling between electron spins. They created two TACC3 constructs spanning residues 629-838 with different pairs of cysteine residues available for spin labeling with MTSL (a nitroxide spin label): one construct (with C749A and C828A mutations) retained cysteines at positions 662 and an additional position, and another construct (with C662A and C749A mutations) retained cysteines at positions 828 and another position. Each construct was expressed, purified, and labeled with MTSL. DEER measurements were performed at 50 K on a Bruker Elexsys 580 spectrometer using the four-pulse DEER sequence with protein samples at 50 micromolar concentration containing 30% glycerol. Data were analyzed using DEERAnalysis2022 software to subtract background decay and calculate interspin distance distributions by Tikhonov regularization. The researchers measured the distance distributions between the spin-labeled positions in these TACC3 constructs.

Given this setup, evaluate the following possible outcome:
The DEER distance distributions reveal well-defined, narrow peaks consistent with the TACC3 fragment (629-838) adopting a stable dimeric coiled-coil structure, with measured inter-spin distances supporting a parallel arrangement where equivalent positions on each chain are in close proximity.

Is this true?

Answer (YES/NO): NO